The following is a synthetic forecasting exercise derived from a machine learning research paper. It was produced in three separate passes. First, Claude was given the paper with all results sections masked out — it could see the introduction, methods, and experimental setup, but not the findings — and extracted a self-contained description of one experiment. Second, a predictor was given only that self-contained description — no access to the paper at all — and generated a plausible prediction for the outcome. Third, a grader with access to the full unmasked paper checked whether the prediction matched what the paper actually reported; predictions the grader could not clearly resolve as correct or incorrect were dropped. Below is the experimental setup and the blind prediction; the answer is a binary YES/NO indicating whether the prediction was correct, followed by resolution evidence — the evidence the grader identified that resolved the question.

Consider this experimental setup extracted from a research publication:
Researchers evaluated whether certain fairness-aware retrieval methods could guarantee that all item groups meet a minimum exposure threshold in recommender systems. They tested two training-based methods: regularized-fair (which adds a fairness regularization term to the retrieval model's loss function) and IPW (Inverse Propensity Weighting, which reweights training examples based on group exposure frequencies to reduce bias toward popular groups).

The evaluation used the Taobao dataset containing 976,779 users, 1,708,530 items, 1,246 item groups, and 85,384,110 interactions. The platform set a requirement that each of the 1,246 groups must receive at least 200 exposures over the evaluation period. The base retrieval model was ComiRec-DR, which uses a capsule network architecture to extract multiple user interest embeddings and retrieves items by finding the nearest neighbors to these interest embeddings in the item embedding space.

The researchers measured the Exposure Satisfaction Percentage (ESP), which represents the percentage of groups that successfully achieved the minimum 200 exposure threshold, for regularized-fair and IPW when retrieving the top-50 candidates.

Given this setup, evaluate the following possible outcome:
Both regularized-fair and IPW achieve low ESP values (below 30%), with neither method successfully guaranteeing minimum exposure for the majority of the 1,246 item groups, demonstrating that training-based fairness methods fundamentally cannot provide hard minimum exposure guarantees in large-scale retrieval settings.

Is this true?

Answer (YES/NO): NO